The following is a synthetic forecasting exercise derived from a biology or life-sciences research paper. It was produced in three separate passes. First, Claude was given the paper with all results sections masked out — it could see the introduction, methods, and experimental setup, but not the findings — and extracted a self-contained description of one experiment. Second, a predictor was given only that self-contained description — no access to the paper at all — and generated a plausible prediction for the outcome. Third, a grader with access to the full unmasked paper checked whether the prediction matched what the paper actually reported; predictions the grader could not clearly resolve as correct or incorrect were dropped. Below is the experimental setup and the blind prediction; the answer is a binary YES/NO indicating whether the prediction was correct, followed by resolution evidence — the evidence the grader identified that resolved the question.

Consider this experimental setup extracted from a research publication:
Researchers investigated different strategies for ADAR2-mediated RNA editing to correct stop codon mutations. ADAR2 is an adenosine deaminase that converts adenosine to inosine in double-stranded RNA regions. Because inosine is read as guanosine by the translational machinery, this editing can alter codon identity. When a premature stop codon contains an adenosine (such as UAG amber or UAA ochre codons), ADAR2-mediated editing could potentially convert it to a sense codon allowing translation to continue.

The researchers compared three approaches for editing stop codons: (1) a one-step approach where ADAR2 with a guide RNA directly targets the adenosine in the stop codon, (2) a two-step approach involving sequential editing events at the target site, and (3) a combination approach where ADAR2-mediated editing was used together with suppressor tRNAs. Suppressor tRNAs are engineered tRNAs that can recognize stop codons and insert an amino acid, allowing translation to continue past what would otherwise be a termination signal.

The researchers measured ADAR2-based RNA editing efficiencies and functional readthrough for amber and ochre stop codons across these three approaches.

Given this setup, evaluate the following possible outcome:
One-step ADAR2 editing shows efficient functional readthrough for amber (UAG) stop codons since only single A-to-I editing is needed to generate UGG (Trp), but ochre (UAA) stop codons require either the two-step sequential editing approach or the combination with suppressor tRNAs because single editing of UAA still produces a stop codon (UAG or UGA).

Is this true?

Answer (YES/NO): NO